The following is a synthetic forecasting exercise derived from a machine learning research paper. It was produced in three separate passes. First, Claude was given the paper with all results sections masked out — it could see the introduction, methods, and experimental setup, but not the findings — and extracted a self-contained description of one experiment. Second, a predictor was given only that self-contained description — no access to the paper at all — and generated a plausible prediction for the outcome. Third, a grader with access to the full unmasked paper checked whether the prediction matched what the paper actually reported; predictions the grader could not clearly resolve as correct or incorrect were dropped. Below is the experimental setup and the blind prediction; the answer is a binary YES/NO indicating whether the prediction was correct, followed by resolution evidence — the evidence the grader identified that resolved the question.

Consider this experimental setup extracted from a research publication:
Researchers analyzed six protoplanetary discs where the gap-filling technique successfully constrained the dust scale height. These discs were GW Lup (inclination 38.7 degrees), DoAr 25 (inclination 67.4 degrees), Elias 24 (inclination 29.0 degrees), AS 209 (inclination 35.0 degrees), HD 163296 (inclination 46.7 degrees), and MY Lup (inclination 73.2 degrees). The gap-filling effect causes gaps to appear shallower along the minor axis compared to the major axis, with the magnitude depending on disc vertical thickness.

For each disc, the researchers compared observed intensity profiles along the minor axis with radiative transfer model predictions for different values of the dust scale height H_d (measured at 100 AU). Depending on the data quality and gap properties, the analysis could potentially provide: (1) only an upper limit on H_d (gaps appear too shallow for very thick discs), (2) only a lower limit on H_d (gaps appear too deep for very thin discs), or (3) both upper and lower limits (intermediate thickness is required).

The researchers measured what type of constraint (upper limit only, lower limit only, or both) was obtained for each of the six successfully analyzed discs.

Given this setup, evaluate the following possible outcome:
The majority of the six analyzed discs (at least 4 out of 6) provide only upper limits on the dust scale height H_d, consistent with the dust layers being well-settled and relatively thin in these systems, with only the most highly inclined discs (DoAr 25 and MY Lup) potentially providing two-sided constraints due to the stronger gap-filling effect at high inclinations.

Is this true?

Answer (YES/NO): NO